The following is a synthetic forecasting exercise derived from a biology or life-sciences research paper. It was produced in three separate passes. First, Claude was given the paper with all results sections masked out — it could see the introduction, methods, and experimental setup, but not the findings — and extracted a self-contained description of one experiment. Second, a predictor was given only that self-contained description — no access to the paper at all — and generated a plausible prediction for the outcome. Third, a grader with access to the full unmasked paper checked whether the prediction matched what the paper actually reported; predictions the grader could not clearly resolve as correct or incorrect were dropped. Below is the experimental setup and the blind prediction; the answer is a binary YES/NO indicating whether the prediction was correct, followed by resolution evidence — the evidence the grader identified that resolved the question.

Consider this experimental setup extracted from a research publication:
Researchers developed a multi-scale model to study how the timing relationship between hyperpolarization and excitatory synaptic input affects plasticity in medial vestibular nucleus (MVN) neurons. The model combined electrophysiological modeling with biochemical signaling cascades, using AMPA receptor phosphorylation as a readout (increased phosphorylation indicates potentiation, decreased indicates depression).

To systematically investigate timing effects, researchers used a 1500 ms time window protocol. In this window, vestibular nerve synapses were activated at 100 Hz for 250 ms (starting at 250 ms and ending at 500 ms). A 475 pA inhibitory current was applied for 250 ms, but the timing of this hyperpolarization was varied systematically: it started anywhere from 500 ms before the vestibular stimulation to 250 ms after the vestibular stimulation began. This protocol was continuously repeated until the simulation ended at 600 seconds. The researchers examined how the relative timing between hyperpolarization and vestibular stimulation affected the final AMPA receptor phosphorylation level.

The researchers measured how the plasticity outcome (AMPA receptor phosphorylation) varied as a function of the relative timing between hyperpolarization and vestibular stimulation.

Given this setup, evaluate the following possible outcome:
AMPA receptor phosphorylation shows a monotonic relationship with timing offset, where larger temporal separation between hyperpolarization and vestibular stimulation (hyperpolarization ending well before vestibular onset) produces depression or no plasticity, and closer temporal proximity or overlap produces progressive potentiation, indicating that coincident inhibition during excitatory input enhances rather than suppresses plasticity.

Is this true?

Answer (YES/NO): NO